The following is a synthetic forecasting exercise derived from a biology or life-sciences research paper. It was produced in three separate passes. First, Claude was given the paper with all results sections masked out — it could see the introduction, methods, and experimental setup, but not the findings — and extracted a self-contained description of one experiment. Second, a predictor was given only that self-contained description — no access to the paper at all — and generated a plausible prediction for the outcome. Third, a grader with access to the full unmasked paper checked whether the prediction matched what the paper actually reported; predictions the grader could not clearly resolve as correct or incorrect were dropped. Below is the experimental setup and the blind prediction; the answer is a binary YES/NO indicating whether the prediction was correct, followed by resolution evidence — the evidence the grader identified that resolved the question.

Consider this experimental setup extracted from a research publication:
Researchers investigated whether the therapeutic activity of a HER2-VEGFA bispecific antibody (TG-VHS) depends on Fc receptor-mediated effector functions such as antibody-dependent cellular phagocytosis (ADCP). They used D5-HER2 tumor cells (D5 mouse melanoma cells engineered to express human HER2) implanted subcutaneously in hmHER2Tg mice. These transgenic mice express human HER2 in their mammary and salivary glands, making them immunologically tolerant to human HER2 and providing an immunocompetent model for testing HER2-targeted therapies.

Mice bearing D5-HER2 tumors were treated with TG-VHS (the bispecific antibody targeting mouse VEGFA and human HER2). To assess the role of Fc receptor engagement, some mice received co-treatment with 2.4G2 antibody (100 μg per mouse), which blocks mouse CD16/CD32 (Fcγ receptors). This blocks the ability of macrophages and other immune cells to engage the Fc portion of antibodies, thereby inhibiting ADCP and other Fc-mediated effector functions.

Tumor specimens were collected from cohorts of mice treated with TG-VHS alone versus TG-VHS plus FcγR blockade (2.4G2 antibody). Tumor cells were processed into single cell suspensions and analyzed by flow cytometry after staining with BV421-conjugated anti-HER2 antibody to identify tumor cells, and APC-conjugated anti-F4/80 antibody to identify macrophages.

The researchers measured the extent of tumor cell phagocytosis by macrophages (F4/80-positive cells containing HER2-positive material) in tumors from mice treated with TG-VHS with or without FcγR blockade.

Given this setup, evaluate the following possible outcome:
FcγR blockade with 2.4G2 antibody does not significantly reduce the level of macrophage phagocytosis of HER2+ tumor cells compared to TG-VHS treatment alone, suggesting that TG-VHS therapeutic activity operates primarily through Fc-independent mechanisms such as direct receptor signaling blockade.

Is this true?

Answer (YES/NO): NO